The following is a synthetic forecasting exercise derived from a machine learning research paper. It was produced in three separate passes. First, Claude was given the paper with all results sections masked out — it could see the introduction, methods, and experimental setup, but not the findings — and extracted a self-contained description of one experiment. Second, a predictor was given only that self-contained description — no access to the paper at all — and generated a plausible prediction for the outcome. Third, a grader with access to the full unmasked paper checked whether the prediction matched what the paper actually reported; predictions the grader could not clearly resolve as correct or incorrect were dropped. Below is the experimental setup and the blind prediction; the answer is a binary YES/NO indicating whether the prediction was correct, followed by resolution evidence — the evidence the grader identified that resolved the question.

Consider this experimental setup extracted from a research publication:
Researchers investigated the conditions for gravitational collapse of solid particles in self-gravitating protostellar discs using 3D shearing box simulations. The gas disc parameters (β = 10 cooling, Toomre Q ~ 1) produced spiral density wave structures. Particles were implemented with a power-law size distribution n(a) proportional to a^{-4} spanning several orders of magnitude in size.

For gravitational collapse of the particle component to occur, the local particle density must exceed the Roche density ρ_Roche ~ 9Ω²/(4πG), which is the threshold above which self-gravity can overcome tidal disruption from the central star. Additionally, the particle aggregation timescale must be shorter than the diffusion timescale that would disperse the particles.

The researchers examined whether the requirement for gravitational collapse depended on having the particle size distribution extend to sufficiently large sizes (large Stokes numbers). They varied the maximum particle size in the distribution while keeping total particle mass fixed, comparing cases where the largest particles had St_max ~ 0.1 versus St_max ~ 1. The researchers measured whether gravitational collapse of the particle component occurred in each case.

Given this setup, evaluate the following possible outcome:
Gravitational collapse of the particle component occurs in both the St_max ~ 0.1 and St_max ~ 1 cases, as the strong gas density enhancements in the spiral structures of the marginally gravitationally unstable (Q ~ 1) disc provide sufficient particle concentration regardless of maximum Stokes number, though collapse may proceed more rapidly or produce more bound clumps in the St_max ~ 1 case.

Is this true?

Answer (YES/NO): NO